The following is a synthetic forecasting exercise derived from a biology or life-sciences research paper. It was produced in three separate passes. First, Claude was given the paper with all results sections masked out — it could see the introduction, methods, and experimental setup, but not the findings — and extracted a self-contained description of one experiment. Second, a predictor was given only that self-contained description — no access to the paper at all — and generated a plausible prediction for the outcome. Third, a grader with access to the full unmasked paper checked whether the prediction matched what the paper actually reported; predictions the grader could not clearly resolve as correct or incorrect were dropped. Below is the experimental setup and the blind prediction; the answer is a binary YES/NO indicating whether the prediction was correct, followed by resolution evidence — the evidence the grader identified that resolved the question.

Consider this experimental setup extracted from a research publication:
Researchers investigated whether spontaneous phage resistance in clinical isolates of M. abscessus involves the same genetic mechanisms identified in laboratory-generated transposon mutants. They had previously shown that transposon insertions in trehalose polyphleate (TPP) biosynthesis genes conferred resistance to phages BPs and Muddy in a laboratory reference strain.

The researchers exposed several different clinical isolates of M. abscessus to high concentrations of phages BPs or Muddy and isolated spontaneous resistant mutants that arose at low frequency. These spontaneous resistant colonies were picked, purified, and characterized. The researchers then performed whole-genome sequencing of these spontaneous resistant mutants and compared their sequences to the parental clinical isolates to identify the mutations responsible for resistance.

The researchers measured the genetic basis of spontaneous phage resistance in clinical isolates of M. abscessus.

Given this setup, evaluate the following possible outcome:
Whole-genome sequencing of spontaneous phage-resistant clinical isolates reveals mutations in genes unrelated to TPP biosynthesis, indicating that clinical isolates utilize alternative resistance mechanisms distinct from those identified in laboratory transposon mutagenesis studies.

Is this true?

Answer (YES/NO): NO